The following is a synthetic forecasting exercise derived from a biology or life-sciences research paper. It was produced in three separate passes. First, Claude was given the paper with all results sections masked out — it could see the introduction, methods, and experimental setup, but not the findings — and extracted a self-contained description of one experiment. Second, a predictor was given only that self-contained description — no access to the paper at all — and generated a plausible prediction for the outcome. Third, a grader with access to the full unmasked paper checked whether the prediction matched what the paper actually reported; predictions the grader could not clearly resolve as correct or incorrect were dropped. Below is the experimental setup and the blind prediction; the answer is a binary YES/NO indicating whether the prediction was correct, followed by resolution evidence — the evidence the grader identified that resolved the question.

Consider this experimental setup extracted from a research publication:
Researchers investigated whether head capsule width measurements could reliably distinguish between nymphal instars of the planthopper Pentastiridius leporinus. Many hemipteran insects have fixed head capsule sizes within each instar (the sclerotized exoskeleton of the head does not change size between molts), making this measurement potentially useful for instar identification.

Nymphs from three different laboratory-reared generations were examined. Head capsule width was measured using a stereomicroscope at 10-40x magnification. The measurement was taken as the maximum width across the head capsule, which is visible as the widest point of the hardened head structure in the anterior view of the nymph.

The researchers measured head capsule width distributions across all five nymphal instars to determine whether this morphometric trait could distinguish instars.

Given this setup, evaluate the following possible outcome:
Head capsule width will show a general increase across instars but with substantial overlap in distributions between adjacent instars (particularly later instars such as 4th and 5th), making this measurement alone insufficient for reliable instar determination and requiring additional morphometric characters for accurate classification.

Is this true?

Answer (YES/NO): NO